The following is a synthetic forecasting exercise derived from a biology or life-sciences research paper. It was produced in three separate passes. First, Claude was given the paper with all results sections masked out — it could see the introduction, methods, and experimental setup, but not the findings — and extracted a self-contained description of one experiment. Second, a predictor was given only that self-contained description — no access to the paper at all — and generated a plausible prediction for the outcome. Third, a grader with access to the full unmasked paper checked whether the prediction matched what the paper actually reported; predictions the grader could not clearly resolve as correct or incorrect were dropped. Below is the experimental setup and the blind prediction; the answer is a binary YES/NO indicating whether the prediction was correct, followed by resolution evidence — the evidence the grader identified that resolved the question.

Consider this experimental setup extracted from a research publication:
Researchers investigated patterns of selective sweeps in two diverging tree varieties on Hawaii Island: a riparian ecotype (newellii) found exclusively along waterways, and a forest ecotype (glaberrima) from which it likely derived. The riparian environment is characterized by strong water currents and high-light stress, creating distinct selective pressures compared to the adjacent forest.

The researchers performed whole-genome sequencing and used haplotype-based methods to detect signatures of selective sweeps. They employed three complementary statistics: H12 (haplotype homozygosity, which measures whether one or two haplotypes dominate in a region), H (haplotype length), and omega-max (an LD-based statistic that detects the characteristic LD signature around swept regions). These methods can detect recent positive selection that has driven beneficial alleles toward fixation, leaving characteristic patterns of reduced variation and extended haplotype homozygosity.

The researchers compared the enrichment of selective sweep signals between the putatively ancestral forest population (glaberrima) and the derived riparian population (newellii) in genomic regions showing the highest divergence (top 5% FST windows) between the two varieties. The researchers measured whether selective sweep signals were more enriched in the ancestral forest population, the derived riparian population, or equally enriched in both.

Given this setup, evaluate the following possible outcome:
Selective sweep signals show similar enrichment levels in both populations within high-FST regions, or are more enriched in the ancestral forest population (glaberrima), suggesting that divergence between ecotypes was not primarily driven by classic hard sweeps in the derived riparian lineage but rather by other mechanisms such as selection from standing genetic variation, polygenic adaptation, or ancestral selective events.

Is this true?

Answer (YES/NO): NO